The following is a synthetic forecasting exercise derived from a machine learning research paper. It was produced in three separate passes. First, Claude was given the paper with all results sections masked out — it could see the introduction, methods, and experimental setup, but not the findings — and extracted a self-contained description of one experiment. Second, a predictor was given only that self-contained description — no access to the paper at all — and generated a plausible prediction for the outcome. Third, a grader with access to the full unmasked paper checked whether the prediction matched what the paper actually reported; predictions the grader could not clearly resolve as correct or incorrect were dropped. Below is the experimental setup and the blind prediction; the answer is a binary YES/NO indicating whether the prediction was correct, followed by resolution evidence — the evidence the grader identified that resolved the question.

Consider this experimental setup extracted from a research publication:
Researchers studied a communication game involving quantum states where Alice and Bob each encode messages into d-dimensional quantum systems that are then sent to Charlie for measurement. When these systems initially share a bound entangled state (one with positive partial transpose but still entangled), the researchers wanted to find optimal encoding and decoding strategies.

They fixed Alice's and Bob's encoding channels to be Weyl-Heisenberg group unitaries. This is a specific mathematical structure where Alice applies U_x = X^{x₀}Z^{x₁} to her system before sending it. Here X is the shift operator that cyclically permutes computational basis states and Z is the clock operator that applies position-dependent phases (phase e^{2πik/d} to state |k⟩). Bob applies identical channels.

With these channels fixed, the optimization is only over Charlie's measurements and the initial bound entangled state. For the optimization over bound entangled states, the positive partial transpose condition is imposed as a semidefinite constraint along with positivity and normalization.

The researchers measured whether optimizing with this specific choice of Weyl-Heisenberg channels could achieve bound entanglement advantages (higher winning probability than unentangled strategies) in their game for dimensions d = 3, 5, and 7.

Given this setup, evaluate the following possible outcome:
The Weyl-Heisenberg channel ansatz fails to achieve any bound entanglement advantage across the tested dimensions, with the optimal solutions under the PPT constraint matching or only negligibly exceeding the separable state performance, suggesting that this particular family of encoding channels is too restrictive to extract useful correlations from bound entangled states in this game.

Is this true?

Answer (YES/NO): NO